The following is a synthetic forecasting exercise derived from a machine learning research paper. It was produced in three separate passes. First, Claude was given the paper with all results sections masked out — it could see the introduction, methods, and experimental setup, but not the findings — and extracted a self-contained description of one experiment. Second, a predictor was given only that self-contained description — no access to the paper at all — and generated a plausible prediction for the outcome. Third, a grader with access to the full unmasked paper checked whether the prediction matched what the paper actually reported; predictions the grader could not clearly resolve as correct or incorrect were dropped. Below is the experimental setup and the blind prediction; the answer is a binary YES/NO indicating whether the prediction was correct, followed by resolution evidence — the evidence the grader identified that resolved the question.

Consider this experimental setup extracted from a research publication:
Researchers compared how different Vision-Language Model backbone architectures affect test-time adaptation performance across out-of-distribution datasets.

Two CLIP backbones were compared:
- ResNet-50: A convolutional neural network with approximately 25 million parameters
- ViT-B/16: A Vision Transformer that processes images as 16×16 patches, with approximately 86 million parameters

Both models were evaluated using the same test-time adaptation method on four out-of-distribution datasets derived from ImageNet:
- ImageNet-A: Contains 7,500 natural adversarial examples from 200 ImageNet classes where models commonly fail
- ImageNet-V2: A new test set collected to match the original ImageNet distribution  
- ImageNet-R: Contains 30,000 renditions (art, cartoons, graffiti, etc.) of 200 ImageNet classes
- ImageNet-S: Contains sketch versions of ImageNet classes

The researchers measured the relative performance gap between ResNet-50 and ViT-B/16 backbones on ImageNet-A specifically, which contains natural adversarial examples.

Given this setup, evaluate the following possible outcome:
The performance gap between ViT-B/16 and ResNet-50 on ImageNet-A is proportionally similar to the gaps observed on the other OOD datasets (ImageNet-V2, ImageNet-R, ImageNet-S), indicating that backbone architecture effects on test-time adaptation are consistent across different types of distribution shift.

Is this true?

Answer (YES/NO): NO